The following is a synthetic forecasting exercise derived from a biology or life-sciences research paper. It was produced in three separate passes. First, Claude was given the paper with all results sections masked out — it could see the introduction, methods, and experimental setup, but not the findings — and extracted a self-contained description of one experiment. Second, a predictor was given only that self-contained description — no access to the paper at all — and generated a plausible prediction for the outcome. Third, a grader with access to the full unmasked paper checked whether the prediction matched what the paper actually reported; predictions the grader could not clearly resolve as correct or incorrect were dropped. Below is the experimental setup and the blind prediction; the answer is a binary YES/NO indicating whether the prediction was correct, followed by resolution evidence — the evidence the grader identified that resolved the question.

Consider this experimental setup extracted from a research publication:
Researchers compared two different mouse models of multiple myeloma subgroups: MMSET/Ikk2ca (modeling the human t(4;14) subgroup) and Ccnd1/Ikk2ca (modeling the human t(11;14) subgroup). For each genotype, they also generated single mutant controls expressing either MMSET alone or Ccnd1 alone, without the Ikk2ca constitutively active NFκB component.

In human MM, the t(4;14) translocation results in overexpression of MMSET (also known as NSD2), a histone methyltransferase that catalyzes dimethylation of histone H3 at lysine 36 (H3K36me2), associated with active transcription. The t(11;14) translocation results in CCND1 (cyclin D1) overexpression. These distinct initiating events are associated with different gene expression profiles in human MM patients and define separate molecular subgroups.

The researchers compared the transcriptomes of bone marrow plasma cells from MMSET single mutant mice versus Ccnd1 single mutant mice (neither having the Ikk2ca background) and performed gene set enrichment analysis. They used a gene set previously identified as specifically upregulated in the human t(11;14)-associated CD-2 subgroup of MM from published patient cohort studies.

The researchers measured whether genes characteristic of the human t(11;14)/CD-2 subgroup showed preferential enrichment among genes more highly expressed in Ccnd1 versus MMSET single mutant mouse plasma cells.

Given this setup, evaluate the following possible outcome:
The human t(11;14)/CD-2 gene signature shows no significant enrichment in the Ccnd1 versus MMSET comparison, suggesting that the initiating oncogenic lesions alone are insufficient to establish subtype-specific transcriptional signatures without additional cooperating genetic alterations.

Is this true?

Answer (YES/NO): NO